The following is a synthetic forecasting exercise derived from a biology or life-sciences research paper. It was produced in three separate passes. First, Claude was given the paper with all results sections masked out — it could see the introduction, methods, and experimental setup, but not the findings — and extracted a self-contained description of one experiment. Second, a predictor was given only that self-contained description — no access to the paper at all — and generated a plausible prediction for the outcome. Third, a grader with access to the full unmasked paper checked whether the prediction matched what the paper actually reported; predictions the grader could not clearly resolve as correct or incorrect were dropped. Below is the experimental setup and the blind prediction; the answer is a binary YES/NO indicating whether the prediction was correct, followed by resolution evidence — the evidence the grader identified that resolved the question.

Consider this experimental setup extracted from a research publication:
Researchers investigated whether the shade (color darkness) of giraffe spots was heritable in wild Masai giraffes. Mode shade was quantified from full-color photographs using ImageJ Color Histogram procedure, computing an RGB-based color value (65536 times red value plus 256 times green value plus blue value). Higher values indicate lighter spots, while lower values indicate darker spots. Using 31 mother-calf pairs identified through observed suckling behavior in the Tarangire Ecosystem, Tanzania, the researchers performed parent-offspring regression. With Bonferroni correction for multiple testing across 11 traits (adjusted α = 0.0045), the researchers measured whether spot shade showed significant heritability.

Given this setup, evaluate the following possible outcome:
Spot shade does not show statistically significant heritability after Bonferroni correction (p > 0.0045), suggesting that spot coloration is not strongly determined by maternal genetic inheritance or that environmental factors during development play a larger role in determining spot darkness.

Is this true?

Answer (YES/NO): YES